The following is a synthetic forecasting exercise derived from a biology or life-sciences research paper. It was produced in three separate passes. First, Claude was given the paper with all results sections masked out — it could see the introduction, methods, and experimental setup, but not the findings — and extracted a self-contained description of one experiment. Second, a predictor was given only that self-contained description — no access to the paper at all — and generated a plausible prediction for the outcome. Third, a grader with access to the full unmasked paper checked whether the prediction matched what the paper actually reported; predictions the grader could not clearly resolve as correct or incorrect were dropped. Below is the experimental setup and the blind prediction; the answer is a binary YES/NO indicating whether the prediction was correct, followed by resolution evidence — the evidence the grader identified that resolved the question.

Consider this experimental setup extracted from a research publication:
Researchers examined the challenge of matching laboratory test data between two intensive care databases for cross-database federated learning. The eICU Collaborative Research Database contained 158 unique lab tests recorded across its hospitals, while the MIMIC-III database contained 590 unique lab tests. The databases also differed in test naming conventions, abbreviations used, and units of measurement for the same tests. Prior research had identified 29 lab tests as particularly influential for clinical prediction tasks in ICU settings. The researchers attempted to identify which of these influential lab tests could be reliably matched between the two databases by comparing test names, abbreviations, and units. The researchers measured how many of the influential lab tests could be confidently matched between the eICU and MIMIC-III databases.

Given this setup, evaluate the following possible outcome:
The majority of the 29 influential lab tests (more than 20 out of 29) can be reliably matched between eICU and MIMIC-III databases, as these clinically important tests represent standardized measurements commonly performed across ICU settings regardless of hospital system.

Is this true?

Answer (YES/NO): NO